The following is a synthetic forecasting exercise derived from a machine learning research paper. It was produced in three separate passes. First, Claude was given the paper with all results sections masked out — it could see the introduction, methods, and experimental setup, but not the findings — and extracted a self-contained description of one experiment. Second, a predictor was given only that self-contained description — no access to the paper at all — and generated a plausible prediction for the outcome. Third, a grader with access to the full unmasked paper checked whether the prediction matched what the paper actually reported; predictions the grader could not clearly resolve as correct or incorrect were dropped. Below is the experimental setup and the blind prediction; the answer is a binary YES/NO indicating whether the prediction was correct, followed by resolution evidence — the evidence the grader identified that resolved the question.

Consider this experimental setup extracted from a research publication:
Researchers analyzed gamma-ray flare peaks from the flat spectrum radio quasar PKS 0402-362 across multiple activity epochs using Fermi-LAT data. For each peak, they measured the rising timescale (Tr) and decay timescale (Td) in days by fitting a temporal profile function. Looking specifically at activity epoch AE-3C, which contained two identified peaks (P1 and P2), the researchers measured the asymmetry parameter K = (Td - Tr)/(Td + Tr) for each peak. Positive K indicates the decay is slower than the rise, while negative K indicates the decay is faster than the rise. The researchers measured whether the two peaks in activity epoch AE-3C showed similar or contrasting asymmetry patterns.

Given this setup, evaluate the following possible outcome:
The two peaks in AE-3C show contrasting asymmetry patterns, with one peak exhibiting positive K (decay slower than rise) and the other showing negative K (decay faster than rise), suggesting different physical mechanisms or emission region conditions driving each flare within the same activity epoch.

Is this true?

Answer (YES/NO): YES